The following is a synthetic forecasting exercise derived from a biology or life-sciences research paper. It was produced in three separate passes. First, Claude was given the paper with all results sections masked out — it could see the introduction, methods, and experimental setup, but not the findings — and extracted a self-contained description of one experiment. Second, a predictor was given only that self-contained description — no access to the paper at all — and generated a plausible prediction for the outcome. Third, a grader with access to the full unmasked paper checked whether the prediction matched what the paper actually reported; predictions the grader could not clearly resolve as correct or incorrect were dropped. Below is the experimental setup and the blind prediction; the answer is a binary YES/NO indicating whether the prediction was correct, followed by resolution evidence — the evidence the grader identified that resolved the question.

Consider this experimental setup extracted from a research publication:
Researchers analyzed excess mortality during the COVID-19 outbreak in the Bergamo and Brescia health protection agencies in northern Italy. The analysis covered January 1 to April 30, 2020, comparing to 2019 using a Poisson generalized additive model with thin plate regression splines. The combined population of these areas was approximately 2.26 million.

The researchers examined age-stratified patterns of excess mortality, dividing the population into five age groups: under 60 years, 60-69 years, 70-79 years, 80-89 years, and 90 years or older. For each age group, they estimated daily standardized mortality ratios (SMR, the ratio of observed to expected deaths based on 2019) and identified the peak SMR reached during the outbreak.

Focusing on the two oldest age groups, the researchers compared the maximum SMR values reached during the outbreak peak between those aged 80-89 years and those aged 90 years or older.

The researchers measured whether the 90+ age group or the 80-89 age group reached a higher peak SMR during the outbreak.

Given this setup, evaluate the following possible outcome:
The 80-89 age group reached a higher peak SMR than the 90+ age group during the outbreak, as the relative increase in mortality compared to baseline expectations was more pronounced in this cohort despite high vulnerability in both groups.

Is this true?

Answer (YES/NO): YES